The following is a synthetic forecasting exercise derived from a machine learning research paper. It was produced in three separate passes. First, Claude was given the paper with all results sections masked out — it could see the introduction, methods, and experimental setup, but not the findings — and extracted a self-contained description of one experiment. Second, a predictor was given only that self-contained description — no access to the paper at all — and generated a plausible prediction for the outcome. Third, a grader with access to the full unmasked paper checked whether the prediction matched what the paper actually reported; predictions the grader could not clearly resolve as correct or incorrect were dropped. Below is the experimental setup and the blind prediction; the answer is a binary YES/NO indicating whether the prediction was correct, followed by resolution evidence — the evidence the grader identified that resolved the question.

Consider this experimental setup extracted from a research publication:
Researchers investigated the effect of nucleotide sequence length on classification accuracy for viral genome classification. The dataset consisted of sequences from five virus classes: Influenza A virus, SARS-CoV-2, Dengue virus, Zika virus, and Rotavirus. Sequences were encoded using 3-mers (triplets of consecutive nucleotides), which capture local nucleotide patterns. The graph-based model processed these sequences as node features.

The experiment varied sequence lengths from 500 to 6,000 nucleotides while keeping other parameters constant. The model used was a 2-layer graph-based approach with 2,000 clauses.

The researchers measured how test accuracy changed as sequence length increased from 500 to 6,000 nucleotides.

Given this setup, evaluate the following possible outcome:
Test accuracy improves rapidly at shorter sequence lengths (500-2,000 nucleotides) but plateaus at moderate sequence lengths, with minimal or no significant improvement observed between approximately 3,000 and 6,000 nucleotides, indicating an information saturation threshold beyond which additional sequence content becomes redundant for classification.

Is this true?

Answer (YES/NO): NO